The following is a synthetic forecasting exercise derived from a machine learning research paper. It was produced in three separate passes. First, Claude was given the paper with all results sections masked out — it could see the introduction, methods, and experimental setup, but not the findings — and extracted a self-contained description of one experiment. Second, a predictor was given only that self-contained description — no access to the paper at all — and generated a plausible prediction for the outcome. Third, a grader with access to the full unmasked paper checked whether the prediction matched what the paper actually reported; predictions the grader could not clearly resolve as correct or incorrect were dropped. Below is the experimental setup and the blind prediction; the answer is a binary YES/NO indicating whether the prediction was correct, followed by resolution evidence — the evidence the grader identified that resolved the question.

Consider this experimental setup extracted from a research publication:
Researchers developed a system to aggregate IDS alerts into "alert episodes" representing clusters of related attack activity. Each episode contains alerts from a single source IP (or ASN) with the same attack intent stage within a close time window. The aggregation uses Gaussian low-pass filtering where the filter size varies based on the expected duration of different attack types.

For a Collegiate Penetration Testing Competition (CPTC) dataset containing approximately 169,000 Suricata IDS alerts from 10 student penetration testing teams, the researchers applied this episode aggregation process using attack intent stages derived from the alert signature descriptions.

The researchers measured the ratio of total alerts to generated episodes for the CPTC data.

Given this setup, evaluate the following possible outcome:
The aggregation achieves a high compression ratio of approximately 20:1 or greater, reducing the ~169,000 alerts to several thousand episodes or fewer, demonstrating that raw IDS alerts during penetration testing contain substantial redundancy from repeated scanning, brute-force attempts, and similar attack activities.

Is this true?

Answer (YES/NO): YES